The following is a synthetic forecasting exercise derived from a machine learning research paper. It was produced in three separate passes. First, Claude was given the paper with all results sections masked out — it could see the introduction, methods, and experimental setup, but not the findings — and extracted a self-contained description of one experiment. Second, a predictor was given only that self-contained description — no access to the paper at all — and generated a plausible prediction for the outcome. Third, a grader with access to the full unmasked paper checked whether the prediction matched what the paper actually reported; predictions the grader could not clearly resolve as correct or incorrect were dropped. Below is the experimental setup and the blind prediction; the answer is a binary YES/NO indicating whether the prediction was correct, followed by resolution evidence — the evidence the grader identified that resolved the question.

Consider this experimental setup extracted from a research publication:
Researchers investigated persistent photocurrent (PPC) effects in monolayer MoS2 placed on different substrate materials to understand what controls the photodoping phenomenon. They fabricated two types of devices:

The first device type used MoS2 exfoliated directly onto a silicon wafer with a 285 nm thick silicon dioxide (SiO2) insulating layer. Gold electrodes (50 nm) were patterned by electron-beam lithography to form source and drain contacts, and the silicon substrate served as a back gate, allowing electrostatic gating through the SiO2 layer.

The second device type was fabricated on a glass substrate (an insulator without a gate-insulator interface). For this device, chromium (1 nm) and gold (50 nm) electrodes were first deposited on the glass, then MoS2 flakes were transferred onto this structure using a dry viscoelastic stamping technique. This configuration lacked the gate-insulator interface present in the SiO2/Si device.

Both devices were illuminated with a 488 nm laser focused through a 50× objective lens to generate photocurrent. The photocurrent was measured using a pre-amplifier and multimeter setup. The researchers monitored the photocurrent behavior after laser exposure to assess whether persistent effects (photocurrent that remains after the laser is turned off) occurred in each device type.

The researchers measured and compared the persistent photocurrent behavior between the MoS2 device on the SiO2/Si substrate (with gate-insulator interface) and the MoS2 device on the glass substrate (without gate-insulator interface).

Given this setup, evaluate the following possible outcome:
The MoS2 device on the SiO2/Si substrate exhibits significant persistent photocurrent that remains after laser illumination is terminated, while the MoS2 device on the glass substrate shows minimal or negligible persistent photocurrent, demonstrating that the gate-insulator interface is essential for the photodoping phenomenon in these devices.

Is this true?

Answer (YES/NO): YES